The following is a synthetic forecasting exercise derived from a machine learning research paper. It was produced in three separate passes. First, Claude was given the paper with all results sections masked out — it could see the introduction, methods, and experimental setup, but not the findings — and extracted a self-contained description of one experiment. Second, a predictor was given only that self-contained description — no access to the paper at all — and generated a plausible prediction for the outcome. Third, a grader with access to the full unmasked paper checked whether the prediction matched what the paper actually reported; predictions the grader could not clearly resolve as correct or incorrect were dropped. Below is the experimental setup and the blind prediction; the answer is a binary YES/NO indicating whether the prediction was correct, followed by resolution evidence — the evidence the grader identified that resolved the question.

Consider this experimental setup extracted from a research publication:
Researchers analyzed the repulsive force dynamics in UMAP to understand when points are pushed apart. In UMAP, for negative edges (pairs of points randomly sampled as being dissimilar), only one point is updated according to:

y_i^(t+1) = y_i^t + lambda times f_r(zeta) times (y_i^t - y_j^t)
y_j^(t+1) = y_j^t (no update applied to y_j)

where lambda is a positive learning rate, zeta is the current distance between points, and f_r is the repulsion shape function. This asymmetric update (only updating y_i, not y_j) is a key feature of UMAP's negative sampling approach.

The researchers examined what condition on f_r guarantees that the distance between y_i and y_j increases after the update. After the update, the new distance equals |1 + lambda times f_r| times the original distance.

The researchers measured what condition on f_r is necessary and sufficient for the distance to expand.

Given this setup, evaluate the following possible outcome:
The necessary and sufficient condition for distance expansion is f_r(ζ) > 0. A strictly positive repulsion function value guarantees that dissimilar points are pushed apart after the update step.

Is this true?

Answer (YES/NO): NO